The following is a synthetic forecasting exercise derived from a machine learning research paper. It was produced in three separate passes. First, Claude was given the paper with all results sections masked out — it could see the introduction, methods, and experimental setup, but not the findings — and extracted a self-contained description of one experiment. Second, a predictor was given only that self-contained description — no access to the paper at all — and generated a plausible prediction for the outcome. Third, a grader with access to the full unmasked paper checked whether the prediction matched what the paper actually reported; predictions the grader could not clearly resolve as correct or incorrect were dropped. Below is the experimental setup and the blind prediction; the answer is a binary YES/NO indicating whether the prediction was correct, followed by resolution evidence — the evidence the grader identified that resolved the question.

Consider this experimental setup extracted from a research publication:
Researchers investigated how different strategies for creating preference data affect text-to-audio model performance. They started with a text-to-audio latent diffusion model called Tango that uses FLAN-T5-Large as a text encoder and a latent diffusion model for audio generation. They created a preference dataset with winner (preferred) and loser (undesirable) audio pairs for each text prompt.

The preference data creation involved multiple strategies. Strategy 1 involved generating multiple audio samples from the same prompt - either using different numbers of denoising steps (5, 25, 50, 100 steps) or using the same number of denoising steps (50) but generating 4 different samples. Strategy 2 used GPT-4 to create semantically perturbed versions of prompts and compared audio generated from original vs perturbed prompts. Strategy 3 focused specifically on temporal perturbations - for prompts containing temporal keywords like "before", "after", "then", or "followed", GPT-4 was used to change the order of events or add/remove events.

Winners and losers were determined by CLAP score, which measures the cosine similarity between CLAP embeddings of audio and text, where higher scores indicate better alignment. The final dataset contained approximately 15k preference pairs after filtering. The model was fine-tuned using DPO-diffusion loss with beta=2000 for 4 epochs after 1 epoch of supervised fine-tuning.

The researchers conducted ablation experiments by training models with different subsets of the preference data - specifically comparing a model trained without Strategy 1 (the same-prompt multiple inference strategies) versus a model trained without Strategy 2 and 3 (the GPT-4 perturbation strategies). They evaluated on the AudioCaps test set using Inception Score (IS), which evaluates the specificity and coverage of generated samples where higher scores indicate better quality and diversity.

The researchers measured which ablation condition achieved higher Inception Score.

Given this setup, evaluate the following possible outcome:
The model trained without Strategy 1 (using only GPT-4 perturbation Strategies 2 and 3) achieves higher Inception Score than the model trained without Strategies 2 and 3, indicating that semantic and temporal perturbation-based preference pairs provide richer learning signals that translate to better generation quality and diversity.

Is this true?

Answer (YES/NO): YES